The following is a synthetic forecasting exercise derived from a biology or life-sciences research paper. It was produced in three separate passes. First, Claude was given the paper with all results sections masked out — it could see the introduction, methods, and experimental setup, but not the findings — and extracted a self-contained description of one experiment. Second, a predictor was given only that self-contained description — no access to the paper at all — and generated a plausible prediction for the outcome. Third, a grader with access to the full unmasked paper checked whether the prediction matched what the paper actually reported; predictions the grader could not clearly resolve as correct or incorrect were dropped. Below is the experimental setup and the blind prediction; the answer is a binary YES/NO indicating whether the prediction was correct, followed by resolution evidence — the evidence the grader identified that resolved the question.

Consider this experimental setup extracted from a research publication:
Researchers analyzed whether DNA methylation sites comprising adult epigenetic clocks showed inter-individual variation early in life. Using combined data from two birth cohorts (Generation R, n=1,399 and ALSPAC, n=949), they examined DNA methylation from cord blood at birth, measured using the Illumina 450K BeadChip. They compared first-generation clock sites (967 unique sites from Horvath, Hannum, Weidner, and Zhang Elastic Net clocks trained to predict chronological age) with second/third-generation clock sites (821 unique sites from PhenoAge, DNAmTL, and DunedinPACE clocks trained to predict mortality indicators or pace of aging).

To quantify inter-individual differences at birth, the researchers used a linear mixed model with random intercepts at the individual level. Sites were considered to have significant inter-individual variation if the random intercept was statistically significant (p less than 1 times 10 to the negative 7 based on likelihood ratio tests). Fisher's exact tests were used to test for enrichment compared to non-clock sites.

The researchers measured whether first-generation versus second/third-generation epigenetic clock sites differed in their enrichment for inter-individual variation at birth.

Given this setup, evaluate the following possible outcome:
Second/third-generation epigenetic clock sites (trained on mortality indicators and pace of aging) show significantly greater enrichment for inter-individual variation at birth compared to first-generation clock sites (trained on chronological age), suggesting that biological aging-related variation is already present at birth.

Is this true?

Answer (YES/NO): YES